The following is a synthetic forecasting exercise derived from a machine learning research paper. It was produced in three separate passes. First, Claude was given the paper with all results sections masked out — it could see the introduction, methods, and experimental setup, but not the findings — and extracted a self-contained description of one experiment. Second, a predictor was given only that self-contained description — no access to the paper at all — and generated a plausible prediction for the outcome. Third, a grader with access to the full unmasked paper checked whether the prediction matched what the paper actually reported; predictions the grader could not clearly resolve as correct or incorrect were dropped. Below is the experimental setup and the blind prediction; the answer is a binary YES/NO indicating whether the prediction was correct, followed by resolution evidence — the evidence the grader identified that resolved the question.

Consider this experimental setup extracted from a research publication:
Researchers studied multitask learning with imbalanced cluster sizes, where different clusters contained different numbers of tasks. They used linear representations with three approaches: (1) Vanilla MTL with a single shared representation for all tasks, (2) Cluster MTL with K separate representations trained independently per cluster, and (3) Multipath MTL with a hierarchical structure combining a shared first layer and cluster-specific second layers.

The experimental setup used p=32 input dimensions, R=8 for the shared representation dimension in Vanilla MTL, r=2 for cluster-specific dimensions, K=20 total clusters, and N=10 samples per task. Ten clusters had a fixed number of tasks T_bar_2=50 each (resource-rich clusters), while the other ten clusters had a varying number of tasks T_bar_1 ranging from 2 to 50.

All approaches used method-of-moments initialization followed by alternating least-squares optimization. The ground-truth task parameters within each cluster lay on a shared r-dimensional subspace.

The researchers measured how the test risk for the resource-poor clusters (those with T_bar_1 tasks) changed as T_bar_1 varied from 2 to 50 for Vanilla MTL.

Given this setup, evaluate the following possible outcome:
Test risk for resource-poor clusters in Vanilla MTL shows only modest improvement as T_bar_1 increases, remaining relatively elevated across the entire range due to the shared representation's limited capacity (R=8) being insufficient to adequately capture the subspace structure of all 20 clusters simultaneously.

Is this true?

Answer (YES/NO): NO